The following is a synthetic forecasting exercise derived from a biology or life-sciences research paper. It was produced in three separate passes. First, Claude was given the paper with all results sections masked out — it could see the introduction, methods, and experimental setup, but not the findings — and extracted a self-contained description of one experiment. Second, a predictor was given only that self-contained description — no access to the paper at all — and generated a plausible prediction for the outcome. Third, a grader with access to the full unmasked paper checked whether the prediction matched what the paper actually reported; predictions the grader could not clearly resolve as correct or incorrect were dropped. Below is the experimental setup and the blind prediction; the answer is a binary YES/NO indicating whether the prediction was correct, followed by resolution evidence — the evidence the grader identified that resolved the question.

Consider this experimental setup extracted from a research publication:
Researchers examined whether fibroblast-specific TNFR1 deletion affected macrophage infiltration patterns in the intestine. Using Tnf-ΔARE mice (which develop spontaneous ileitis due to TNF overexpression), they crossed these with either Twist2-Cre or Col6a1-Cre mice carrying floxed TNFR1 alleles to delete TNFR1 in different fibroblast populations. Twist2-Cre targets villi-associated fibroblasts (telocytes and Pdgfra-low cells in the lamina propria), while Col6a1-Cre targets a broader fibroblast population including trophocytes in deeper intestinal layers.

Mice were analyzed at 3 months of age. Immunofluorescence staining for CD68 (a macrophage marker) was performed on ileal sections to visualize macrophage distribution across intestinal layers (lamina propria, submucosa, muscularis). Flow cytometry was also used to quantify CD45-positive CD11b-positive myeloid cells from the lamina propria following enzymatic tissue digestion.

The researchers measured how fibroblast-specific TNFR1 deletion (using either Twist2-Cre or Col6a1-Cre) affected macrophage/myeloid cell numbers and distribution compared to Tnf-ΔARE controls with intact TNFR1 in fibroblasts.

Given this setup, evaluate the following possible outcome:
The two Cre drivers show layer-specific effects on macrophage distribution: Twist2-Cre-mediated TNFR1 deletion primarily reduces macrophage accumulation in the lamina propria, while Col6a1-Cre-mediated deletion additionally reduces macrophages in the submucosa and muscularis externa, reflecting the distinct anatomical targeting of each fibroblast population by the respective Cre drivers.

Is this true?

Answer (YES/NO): NO